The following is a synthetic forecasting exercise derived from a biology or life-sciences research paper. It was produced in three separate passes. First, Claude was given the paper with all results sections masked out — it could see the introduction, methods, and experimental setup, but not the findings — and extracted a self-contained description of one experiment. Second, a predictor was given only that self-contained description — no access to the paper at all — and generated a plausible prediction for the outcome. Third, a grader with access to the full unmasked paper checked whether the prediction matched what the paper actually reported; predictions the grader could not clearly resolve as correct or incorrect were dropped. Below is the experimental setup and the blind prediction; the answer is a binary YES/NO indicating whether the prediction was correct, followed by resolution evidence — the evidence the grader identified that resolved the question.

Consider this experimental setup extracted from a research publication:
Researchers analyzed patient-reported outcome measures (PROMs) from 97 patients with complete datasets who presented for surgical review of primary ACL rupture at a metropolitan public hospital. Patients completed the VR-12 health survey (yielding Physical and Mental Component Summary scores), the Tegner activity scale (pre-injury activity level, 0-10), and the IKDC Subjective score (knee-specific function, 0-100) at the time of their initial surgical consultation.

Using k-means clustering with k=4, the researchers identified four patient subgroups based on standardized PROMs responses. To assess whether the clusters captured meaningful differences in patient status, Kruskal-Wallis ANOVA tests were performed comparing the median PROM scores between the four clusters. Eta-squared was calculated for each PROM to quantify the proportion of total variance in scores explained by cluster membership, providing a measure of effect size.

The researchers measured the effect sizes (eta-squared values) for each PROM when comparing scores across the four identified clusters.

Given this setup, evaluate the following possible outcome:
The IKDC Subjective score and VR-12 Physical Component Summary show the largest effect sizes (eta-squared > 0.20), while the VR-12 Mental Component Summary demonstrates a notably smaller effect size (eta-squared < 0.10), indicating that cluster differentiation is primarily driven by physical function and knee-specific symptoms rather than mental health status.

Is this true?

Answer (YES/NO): NO